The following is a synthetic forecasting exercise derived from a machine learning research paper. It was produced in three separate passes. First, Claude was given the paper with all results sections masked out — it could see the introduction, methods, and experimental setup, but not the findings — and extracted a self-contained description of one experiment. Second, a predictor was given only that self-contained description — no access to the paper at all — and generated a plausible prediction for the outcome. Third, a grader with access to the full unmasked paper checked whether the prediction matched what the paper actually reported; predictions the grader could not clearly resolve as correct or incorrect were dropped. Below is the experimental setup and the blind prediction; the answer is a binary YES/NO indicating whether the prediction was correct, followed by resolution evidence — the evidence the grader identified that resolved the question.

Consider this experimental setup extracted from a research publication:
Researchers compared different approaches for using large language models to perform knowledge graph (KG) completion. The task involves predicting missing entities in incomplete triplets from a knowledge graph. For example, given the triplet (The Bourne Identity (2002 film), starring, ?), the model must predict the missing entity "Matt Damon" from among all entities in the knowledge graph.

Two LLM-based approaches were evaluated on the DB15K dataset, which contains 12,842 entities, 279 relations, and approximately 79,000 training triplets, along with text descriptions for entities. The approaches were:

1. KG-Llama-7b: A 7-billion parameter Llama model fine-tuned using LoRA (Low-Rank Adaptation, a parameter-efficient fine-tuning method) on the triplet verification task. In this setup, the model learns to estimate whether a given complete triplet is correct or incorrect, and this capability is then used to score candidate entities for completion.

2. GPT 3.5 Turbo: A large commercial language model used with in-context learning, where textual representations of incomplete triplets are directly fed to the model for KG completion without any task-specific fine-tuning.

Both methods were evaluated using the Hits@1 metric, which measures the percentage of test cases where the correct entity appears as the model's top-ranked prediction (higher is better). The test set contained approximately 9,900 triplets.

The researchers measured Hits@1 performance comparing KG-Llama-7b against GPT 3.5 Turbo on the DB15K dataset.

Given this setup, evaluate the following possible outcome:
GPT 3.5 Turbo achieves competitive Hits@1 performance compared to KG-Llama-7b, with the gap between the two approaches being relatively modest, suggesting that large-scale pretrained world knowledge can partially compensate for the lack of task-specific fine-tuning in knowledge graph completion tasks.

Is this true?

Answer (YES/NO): NO